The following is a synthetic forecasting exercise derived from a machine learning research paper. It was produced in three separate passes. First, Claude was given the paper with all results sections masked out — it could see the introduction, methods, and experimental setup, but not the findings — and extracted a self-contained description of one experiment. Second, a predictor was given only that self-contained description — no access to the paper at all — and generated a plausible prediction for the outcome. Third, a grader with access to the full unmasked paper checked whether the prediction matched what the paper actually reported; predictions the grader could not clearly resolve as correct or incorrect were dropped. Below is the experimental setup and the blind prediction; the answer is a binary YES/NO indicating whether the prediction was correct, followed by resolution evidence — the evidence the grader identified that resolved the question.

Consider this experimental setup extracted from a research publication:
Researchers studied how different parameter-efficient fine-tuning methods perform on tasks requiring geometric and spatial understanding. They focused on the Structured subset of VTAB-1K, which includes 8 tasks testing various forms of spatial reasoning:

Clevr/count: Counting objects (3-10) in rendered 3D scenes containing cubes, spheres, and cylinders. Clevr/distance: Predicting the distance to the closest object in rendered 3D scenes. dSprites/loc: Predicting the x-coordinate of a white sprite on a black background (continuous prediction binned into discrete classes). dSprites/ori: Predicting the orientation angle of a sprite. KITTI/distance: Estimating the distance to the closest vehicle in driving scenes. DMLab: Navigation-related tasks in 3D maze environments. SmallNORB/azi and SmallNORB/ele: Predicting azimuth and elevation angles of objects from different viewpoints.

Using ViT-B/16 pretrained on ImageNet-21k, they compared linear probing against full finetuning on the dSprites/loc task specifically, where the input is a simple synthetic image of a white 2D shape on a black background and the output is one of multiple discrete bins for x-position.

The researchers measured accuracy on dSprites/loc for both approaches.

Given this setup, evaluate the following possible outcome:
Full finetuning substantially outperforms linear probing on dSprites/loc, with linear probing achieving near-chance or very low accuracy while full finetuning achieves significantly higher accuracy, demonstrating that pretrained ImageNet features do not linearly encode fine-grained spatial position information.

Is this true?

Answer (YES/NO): YES